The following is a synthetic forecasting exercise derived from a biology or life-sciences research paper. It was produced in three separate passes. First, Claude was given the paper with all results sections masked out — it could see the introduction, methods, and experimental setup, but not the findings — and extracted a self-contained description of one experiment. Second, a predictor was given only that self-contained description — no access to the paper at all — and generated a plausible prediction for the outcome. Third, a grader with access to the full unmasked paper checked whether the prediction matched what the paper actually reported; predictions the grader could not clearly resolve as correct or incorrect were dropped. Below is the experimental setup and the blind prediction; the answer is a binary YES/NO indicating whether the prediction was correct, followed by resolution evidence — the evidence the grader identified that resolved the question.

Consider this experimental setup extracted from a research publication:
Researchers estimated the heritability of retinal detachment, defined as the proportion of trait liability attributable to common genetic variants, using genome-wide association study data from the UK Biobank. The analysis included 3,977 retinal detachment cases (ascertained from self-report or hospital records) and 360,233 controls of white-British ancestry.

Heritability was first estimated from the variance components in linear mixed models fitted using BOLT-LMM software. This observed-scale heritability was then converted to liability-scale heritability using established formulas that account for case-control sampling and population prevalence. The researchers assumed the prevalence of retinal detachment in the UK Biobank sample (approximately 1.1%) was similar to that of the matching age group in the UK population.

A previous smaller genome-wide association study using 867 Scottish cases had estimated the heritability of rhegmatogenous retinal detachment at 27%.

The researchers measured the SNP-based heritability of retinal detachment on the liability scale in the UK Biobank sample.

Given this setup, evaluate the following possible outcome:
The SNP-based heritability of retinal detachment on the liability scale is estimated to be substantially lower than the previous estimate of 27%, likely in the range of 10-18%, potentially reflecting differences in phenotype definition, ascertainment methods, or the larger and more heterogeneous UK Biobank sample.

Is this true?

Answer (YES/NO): NO